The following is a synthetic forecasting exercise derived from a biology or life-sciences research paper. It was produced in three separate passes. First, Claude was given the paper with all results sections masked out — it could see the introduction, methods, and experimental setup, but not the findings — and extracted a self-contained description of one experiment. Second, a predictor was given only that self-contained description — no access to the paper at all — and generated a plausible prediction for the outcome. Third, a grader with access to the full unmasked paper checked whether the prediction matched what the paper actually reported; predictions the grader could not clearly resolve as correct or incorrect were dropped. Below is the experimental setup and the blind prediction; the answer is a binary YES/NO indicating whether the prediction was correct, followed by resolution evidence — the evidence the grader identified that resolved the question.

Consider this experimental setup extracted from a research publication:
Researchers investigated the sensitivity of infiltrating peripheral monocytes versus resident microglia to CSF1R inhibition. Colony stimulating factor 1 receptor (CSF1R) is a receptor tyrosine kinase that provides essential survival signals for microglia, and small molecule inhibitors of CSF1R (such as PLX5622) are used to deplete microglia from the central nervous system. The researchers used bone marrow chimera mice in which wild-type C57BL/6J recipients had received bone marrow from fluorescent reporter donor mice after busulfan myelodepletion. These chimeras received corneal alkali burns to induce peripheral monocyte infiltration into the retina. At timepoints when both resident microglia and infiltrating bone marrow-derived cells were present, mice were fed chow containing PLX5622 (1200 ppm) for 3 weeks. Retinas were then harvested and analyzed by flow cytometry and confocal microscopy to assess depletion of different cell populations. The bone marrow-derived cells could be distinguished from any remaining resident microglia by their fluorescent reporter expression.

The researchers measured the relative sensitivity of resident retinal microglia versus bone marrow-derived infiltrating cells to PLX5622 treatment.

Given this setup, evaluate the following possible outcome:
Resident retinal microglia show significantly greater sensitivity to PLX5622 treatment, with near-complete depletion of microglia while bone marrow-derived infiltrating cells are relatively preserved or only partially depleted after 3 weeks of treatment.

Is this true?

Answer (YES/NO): YES